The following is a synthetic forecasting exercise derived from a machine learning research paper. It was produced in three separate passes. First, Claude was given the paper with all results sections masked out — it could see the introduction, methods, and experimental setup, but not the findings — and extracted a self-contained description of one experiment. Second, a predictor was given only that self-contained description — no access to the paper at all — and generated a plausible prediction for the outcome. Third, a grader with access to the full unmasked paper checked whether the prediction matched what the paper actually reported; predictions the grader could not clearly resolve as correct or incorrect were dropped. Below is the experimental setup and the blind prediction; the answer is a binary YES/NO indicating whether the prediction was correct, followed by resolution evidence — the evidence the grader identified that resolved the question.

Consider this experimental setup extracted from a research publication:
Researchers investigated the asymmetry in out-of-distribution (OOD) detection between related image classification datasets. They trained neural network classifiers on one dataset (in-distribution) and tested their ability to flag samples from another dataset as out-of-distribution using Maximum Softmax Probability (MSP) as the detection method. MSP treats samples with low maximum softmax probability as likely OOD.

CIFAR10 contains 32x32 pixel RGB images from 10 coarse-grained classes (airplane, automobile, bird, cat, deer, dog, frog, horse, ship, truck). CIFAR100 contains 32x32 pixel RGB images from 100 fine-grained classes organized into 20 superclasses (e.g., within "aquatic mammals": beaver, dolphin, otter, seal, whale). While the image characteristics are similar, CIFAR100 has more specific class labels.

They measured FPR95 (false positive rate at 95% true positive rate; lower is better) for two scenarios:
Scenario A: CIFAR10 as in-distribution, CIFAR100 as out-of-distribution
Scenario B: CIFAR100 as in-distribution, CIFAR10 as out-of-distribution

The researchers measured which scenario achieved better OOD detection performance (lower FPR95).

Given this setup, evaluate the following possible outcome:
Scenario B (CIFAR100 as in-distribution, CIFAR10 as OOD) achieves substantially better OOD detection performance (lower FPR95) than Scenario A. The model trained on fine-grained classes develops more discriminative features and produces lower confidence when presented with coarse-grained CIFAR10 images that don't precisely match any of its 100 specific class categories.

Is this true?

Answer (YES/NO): NO